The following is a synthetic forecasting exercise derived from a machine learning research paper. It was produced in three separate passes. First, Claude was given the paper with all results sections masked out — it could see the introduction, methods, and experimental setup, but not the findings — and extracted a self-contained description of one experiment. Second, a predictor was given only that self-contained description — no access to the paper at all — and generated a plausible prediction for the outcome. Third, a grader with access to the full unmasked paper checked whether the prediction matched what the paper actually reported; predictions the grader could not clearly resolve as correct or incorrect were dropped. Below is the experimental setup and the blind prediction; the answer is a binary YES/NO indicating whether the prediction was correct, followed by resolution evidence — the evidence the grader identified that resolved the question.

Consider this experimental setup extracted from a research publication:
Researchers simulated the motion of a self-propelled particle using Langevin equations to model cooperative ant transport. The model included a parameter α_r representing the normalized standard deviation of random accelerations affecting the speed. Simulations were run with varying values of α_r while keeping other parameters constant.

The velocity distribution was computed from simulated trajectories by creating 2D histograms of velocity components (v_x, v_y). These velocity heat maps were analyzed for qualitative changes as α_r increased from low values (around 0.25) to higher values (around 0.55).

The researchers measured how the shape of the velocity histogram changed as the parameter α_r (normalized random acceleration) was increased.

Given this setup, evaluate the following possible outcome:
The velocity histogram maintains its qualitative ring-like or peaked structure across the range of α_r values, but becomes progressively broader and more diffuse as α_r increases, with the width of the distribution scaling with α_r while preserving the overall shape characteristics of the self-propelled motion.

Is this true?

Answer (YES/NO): NO